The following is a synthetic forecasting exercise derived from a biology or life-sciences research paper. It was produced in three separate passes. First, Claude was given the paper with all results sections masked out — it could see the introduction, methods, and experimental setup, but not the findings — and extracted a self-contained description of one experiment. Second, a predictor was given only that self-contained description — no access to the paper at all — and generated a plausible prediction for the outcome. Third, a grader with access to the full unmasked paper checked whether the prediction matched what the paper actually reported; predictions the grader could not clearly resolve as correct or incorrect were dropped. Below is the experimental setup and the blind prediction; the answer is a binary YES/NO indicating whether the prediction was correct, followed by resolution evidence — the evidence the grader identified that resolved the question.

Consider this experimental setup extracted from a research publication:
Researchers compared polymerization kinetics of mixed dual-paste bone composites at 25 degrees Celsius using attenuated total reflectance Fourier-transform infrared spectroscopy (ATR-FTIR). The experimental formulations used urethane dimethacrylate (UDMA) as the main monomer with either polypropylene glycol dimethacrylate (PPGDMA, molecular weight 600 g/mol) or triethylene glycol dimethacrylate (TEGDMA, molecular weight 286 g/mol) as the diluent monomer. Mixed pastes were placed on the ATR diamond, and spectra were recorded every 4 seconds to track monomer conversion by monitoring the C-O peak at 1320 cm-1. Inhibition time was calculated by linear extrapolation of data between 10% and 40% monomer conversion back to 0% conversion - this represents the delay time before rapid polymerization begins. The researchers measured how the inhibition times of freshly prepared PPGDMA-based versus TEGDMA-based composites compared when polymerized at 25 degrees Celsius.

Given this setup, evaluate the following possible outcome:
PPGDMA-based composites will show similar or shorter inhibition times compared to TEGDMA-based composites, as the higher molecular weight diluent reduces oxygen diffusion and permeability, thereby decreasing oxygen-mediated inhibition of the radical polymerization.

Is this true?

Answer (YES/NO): NO